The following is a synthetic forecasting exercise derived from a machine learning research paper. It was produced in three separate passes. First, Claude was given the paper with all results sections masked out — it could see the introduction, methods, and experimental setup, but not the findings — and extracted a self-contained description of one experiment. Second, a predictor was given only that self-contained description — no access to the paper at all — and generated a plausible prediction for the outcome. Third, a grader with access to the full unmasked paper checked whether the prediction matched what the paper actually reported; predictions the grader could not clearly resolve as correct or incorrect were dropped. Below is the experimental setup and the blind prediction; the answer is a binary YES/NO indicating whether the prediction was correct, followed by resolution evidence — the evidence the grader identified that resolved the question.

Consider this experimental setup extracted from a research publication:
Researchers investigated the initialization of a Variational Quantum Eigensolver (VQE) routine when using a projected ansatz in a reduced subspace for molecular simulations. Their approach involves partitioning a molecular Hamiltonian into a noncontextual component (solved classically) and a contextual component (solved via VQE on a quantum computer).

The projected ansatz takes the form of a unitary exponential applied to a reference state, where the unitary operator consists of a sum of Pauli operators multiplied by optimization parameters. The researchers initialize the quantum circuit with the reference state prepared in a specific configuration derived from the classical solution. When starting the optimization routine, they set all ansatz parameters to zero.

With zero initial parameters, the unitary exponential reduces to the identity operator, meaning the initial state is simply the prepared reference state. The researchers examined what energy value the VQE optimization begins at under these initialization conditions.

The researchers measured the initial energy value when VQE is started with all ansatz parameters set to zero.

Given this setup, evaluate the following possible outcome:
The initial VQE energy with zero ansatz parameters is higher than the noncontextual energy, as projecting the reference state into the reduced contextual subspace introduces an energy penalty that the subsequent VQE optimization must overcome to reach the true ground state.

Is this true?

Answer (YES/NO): NO